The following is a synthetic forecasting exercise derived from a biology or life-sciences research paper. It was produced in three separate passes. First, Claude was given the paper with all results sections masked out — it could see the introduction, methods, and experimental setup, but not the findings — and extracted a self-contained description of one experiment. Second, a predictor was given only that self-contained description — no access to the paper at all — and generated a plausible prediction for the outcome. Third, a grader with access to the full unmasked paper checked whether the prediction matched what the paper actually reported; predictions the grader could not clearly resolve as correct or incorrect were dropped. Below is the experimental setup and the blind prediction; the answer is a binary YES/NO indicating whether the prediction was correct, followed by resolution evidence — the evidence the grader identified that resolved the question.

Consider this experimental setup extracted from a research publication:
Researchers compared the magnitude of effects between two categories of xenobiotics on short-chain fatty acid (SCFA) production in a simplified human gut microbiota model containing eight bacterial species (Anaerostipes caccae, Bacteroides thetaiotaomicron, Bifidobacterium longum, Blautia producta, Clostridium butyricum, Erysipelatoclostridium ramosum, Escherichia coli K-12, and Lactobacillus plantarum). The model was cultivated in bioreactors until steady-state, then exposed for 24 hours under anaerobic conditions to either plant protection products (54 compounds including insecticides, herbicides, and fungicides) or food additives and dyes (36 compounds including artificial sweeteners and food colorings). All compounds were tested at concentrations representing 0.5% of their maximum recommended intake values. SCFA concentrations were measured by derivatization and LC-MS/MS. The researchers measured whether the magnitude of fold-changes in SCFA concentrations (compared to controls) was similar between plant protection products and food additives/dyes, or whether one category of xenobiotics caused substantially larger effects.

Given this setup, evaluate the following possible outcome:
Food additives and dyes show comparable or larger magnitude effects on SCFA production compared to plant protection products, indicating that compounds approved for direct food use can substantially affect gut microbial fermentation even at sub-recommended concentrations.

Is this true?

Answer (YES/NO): YES